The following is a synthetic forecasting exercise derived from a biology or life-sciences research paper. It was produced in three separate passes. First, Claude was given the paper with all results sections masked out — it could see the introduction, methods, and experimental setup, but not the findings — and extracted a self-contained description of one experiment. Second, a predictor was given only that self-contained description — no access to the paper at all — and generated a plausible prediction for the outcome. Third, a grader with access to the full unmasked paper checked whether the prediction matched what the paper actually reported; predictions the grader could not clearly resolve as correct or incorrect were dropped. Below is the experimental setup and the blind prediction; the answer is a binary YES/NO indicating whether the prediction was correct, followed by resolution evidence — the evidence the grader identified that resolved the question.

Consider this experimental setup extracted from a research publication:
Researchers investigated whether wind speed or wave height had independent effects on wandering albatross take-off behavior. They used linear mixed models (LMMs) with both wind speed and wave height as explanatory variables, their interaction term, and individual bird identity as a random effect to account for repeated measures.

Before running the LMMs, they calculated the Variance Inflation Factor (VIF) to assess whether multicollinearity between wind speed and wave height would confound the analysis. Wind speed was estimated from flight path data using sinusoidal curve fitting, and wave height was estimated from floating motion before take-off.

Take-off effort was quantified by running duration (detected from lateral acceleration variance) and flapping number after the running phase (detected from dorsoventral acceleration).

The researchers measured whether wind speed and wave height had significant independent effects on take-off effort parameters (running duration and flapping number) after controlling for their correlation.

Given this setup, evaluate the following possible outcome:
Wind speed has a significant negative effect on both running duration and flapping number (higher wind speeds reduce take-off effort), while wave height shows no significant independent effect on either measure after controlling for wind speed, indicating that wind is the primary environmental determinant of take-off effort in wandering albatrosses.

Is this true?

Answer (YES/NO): NO